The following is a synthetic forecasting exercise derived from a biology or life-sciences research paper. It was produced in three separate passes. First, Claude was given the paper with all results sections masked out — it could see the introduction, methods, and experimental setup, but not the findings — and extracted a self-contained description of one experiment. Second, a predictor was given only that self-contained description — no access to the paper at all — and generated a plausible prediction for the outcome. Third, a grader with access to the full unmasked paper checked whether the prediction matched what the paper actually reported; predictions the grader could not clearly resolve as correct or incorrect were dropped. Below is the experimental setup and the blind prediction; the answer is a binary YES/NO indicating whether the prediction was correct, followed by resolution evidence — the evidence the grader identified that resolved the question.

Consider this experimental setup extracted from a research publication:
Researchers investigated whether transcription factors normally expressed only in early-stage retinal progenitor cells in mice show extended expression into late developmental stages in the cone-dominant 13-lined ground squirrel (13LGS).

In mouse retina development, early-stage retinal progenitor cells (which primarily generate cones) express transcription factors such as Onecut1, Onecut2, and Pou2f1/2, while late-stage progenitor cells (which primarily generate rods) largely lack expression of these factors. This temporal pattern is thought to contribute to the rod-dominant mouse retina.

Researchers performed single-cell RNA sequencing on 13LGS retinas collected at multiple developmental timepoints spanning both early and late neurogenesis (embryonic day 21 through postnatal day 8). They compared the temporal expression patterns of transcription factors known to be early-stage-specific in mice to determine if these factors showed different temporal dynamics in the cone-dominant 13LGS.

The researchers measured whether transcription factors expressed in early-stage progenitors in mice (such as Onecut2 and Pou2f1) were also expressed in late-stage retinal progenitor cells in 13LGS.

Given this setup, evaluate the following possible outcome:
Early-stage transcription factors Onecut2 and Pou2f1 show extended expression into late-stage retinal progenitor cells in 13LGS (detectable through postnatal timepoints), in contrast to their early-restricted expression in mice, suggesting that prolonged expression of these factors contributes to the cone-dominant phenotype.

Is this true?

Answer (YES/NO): YES